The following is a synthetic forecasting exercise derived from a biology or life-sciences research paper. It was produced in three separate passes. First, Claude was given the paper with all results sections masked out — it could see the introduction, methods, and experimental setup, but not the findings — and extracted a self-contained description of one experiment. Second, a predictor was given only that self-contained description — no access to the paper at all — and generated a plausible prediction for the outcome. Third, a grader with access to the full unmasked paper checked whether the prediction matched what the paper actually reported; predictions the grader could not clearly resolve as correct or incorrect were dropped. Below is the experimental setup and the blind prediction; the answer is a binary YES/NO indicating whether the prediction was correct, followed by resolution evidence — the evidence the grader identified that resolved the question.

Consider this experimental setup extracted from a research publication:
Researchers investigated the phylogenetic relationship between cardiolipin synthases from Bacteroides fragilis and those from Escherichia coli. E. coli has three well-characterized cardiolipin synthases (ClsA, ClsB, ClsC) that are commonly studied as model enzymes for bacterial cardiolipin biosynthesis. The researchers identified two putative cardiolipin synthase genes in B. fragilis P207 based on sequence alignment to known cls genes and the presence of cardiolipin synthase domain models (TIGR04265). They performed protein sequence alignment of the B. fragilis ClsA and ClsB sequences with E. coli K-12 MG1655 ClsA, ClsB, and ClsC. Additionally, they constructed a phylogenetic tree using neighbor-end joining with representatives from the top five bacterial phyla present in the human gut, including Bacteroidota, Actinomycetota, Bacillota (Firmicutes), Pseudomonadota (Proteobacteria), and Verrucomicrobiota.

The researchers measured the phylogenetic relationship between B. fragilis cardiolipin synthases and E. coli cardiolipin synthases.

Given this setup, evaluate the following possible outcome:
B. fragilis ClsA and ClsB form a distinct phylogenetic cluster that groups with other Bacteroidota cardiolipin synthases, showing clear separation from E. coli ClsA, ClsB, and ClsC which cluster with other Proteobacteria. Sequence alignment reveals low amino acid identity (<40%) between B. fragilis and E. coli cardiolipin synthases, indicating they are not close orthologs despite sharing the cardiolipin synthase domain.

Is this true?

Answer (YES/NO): YES